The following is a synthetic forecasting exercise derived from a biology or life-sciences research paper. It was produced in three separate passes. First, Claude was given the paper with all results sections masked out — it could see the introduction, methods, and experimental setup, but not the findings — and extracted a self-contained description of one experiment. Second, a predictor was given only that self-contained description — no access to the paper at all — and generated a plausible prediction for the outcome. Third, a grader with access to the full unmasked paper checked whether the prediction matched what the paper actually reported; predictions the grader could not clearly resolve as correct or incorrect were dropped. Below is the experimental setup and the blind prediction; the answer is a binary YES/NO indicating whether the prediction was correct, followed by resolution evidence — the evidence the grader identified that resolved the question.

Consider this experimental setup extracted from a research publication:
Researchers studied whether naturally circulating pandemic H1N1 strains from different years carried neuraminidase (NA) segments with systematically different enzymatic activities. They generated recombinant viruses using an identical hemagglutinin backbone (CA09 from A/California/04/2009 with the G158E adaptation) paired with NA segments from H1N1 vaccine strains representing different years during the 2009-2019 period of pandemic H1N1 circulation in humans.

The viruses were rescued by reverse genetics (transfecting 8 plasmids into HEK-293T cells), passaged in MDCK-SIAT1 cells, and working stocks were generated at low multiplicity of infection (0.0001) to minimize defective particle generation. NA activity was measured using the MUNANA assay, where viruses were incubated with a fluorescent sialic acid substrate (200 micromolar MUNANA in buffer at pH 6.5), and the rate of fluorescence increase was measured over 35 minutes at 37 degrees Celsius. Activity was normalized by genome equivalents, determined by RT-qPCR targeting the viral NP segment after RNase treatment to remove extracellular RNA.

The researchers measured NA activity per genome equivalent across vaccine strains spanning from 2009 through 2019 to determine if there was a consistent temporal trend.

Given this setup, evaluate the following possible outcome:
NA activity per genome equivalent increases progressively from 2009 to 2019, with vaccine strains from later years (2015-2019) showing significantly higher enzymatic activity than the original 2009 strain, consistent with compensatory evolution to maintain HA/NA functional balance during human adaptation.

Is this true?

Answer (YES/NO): NO